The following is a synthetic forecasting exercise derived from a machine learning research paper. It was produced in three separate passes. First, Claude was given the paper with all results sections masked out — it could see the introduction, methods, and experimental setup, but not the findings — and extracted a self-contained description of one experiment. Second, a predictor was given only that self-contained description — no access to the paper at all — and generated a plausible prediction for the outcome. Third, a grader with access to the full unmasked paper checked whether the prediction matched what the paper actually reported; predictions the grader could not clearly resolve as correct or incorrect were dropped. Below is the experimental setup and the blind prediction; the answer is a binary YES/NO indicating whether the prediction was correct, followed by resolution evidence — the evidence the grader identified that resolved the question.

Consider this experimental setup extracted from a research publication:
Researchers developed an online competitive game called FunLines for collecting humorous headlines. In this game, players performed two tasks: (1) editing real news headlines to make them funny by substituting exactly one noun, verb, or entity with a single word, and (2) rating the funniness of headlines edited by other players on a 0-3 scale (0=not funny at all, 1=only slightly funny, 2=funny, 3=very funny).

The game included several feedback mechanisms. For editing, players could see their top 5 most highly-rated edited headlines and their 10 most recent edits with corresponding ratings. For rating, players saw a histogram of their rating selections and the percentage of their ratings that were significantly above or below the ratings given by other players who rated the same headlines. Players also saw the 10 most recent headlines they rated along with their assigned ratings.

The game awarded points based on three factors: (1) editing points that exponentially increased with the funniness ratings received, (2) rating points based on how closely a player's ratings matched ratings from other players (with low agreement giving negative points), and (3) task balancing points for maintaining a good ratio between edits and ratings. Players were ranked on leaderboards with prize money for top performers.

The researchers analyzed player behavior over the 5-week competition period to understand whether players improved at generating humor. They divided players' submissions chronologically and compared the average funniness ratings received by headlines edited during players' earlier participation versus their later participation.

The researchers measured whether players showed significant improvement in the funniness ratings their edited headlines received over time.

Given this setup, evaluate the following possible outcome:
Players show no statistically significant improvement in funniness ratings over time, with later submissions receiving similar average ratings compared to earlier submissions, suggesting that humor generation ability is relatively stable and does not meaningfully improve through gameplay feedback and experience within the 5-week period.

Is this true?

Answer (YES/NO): NO